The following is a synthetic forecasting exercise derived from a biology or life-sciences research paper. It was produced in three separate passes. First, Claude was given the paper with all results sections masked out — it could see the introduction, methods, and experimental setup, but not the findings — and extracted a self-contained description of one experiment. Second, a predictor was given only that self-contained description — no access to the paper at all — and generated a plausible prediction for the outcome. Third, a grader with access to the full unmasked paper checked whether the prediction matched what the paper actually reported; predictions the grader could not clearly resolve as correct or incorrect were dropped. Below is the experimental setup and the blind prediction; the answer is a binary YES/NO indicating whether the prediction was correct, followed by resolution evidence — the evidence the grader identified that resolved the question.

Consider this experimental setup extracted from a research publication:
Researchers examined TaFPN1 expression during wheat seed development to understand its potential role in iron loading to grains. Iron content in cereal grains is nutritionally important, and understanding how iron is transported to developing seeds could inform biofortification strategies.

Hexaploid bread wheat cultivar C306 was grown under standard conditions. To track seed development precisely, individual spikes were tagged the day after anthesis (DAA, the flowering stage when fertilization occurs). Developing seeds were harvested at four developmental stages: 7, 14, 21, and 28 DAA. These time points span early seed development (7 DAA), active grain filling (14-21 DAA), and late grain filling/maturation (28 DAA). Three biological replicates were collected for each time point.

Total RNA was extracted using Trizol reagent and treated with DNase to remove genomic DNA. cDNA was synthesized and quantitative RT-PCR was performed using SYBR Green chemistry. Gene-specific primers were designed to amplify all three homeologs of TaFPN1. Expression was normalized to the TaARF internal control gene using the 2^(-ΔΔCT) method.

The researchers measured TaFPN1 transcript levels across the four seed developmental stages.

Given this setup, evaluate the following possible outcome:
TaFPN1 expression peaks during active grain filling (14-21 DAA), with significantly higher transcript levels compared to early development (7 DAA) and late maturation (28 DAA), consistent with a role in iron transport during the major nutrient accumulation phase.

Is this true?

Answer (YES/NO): NO